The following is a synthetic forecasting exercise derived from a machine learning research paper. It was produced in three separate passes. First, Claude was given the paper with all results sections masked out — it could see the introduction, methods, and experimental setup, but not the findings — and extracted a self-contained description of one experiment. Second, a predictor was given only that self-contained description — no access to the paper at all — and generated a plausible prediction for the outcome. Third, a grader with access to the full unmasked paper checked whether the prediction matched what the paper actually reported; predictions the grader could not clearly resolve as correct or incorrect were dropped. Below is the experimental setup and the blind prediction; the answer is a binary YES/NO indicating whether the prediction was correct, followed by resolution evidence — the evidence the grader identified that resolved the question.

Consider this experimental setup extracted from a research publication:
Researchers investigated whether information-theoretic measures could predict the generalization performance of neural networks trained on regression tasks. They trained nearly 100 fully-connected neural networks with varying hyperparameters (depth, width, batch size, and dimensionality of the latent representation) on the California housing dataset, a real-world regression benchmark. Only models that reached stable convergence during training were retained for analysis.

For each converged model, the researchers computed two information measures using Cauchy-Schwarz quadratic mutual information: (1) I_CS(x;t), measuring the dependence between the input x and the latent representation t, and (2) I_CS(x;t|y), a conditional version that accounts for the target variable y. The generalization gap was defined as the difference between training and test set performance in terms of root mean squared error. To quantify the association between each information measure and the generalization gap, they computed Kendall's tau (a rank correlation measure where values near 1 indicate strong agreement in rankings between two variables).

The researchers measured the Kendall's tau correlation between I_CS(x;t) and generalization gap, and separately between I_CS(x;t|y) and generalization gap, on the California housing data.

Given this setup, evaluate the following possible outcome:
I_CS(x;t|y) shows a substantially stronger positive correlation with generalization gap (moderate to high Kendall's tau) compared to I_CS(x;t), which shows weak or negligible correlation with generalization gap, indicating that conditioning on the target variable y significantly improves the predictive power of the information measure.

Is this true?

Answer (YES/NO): NO